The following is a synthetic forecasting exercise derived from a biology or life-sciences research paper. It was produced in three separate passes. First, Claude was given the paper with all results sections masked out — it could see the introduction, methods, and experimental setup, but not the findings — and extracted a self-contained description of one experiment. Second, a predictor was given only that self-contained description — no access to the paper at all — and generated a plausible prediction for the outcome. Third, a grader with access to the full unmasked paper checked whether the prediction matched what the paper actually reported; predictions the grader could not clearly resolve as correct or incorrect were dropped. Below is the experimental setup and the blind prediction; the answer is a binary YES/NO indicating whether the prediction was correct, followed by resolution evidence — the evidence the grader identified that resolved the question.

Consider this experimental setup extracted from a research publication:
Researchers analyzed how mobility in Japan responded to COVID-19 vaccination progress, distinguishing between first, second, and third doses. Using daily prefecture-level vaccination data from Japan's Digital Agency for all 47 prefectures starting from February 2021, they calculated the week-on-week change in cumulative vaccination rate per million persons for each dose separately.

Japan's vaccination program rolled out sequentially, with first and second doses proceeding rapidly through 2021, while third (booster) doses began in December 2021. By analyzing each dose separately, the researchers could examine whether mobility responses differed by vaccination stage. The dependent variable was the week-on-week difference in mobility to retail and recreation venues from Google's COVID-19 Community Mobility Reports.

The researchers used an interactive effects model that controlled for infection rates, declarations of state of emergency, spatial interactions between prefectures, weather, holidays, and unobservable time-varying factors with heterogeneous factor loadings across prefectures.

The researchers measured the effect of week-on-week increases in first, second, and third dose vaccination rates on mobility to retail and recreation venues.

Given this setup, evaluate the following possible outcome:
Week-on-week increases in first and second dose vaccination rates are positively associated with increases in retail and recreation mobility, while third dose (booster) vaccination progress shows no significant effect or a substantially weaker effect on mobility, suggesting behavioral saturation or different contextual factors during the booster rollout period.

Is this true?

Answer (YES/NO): YES